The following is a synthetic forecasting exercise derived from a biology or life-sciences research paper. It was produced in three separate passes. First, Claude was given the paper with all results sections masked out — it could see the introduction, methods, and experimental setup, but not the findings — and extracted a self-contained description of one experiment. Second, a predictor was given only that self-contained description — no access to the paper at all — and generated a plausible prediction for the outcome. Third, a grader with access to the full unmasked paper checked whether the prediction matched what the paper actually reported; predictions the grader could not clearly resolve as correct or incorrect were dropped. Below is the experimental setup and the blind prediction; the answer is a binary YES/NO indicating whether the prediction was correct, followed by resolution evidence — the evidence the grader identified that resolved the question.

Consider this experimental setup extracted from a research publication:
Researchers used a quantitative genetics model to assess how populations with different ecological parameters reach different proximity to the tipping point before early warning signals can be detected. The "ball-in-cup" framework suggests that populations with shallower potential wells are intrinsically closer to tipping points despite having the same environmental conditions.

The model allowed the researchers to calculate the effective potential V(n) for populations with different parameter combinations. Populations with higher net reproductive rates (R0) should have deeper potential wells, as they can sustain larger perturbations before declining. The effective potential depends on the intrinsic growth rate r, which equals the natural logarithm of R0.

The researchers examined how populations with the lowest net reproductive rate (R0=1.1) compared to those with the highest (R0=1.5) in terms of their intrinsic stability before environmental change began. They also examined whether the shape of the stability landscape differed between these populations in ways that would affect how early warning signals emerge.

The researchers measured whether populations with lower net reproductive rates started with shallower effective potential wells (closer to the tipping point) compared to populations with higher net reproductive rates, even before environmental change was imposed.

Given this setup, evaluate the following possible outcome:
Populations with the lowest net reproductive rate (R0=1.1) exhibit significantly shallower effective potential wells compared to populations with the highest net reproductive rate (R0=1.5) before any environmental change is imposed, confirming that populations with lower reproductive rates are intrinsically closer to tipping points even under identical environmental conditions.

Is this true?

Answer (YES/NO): YES